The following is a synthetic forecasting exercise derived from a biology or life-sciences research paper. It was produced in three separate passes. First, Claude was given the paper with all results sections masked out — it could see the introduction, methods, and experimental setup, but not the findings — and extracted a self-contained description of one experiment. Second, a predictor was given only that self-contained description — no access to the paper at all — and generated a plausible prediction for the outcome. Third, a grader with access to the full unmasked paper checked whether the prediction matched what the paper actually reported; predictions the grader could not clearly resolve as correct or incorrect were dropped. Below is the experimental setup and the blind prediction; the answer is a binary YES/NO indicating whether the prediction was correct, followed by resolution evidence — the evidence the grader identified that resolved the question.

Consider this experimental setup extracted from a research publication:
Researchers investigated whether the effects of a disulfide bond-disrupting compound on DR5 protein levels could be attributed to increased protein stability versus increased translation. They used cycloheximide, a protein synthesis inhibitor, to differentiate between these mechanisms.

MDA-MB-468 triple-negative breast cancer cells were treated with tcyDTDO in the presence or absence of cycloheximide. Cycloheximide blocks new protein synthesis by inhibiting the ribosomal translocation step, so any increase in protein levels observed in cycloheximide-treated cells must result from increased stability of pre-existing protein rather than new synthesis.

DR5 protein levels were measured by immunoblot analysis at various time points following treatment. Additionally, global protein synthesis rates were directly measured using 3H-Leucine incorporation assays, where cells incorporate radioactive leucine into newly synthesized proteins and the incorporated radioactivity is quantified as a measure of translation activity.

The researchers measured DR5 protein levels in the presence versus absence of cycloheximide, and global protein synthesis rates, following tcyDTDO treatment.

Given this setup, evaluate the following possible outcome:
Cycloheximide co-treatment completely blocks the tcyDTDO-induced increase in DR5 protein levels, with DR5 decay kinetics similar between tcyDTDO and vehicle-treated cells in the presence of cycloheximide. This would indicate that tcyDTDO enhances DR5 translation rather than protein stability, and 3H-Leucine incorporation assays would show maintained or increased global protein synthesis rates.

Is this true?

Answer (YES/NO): NO